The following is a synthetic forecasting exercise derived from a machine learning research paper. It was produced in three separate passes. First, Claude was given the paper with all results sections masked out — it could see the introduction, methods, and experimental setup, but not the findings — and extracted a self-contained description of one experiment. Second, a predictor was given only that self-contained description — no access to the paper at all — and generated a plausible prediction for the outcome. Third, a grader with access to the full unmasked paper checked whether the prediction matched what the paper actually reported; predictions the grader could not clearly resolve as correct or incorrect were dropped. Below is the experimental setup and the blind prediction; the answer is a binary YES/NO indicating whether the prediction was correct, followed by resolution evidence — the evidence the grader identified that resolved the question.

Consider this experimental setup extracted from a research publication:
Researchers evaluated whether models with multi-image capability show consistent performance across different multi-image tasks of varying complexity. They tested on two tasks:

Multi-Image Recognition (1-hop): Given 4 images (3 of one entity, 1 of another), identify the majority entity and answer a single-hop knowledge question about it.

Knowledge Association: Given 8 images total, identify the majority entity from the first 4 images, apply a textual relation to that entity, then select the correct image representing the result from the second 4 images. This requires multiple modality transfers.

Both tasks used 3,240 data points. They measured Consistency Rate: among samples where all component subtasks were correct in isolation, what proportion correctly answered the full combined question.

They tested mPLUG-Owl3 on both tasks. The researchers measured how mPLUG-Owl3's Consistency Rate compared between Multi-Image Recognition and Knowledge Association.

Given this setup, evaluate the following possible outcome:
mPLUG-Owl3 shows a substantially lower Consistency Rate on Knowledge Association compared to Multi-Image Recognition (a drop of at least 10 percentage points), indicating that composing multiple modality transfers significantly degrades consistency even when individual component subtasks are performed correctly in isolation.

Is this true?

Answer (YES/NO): YES